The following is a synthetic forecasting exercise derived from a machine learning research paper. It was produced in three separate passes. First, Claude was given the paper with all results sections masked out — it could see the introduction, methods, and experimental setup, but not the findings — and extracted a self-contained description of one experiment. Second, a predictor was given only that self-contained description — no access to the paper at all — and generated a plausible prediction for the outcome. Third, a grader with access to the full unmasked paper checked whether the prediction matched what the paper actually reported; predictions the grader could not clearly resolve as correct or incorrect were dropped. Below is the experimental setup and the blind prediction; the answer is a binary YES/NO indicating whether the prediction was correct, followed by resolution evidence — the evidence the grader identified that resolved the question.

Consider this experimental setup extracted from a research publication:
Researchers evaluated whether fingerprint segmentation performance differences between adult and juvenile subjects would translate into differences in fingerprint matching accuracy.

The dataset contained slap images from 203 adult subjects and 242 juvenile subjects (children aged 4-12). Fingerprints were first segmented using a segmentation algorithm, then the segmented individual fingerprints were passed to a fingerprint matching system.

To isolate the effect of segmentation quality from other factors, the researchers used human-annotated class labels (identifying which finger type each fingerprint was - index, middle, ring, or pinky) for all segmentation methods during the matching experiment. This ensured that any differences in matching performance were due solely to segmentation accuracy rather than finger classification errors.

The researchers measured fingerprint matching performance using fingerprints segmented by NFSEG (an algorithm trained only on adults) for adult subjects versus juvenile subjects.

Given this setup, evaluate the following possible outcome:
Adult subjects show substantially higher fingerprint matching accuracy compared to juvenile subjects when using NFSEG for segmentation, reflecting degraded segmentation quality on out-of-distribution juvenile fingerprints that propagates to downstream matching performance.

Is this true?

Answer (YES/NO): YES